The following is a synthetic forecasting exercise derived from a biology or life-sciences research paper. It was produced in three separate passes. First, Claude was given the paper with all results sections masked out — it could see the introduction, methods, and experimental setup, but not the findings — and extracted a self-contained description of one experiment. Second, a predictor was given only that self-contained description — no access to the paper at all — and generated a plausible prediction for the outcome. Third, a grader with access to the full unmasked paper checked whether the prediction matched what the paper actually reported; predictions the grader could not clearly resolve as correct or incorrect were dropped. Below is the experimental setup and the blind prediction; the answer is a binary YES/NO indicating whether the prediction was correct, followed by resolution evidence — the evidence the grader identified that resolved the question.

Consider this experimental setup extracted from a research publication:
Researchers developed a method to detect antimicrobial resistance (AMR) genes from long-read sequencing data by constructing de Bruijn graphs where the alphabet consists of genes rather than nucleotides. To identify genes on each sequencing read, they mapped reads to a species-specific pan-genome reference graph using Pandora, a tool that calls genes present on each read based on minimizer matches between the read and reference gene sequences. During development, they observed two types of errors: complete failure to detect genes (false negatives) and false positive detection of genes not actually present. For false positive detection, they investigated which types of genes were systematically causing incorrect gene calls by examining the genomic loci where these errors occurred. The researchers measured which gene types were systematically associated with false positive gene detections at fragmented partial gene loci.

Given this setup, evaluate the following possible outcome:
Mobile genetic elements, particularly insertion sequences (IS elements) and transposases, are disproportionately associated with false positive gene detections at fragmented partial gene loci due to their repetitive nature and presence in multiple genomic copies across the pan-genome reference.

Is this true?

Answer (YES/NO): YES